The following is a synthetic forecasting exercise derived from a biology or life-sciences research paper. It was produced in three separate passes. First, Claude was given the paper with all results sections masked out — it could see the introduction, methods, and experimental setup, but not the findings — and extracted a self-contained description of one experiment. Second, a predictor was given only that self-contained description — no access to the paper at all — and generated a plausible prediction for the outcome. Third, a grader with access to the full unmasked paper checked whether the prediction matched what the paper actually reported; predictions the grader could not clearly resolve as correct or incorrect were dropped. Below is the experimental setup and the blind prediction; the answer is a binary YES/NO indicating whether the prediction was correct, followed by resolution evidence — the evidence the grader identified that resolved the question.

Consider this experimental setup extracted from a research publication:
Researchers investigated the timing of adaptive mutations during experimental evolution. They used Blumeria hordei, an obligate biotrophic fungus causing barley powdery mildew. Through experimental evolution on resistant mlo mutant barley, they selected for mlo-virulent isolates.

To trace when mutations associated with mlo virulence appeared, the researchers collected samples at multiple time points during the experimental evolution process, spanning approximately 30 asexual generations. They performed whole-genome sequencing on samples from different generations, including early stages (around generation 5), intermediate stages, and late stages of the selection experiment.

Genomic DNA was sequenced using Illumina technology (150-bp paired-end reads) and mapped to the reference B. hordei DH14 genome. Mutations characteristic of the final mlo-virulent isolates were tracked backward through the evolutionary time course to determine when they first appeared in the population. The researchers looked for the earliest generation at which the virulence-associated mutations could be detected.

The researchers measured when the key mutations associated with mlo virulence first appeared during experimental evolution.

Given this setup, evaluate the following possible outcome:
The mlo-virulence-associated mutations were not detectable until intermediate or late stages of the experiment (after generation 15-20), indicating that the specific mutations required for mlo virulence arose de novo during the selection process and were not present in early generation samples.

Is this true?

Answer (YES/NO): NO